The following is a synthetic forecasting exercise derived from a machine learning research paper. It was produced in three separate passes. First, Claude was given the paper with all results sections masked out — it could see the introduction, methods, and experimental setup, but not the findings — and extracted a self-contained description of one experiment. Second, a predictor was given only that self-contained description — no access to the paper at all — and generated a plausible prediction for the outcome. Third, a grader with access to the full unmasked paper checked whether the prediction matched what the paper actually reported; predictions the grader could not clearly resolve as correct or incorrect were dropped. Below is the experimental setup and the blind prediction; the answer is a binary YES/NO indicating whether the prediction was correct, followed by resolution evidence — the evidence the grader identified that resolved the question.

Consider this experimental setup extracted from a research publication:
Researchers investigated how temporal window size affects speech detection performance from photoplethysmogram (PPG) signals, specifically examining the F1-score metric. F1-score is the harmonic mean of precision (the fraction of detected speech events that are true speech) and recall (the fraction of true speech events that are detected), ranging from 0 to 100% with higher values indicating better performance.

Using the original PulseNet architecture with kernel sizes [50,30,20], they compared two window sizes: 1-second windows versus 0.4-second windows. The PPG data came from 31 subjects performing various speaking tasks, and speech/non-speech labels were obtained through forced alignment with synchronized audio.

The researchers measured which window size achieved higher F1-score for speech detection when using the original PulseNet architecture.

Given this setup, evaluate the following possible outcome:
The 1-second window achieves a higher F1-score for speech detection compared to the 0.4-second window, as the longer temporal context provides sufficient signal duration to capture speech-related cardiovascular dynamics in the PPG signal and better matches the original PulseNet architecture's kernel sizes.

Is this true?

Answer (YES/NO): NO